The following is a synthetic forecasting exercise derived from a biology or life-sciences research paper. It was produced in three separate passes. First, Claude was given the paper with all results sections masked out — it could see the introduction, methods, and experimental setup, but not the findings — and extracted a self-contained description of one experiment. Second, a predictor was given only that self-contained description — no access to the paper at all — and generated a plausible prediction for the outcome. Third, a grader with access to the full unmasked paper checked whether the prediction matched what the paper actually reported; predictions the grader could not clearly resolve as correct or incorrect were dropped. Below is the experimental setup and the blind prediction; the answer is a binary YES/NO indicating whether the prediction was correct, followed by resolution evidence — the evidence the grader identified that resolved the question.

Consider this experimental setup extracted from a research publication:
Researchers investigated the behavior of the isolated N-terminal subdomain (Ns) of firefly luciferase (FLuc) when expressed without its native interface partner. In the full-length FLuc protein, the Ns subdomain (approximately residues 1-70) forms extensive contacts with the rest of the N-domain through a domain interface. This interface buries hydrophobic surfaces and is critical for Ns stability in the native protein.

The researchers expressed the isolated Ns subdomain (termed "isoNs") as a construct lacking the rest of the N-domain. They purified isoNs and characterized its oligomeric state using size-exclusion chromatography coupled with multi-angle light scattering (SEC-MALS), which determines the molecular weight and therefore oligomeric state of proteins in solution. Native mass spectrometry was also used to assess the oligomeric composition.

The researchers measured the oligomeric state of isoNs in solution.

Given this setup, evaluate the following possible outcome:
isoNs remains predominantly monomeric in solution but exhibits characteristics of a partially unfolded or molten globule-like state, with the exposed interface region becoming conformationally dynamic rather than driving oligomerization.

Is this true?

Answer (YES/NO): NO